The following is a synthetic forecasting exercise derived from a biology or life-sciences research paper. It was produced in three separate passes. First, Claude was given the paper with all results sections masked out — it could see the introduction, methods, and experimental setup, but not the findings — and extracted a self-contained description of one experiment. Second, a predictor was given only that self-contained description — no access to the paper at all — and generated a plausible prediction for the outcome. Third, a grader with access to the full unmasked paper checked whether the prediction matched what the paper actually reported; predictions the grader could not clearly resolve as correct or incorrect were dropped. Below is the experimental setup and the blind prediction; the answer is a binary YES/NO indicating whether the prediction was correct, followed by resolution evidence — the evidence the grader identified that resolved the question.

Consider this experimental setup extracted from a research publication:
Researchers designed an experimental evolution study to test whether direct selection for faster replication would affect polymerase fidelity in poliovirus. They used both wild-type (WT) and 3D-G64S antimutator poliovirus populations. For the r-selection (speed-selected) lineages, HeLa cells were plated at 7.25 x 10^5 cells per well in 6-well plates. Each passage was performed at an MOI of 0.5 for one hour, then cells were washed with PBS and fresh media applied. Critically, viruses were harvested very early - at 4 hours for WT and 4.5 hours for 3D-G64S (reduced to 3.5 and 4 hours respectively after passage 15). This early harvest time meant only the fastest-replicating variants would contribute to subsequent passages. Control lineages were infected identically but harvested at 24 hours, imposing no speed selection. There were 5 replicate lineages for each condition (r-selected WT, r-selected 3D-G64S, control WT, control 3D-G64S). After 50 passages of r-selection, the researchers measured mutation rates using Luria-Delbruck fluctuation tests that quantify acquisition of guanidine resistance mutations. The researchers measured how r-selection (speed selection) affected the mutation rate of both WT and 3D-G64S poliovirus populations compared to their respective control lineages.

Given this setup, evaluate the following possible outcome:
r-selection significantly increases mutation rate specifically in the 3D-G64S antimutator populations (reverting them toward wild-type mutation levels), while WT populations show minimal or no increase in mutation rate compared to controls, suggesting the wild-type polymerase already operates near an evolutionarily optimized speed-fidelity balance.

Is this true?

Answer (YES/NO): YES